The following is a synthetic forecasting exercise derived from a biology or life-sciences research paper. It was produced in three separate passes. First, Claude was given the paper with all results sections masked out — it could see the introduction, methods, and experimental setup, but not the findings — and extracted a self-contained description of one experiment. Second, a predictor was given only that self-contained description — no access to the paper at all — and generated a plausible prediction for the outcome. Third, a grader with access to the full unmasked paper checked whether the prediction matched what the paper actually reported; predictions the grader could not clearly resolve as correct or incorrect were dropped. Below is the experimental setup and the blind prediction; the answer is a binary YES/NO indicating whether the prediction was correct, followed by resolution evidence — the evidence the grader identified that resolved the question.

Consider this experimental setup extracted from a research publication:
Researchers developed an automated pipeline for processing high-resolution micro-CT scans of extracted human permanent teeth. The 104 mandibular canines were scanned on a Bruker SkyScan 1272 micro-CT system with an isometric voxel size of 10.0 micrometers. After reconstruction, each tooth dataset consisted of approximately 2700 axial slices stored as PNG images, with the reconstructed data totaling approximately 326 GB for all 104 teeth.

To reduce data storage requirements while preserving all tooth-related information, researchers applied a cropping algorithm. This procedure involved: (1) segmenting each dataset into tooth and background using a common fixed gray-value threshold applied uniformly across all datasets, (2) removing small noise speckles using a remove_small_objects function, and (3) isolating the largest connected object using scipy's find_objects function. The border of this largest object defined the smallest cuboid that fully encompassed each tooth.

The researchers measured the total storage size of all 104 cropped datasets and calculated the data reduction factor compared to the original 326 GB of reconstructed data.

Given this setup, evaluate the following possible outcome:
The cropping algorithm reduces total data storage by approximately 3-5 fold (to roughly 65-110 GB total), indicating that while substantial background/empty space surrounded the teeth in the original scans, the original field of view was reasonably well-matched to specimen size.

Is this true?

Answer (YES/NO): NO